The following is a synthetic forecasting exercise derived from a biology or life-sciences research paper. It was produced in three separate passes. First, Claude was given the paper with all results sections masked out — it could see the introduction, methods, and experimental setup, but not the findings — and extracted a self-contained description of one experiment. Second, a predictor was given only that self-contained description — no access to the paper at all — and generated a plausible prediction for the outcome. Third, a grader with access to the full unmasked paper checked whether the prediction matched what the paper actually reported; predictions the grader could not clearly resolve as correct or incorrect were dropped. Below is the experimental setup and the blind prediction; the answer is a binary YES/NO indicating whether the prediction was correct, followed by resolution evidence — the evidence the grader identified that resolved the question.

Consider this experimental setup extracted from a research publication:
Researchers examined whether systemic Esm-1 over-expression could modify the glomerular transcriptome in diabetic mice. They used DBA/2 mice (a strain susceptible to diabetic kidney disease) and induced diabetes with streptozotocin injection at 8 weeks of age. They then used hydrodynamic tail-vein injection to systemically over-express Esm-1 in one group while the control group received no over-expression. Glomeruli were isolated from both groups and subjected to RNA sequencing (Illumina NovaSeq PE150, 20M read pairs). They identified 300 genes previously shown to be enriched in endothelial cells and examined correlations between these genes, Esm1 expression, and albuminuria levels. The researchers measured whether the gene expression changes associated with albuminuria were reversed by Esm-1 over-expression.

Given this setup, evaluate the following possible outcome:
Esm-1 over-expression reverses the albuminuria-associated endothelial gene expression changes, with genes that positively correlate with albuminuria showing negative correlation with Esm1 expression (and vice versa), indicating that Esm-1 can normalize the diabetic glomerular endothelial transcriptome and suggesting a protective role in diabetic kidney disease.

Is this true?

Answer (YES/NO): YES